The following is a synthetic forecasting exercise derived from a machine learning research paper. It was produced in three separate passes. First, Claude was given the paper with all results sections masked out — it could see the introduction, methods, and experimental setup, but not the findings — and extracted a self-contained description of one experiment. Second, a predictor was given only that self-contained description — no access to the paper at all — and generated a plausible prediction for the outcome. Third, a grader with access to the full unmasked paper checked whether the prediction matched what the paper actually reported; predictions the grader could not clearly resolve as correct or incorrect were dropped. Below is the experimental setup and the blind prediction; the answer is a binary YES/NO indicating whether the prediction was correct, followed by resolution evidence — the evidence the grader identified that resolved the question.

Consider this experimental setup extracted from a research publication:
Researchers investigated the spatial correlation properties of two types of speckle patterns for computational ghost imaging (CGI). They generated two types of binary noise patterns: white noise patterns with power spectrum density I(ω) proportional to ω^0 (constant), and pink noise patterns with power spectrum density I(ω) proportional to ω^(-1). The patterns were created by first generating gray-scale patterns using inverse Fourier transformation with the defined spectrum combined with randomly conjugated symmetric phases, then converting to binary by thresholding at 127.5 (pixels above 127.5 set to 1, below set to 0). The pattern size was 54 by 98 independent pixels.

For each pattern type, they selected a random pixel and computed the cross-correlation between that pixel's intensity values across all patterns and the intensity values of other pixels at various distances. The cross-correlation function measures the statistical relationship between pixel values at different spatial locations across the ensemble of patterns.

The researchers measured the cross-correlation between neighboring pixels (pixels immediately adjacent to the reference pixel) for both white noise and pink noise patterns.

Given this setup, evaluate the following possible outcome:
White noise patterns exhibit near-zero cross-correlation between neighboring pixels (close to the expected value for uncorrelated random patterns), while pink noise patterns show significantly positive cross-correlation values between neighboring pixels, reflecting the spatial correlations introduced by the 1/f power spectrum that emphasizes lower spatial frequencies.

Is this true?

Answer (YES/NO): YES